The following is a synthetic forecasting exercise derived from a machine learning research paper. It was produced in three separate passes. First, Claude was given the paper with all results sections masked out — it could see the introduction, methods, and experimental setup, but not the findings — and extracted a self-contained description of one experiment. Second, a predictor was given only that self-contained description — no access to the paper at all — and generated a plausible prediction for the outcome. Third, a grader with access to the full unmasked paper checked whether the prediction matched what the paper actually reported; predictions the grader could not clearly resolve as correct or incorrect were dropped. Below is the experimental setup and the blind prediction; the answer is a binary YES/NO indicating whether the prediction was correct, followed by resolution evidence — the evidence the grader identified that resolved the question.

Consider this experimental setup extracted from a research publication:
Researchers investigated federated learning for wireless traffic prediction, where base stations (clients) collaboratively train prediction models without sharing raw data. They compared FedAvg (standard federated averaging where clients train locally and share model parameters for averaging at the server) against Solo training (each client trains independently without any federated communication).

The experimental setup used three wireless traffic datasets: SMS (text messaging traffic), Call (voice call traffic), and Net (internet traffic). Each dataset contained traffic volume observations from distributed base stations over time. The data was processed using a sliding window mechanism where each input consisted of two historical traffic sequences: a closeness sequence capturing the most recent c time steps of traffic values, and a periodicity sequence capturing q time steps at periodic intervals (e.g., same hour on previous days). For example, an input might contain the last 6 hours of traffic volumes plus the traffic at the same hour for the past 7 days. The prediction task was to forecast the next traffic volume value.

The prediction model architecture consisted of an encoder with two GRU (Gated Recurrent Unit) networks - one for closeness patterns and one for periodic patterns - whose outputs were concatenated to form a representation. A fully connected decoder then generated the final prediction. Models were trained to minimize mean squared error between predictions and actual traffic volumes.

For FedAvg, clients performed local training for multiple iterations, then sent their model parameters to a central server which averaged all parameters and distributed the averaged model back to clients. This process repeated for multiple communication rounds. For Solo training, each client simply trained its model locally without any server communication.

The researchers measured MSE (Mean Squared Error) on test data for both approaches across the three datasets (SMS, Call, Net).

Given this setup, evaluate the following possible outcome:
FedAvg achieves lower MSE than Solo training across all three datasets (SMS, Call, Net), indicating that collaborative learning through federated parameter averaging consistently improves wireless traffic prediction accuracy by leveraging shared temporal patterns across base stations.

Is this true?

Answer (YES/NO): NO